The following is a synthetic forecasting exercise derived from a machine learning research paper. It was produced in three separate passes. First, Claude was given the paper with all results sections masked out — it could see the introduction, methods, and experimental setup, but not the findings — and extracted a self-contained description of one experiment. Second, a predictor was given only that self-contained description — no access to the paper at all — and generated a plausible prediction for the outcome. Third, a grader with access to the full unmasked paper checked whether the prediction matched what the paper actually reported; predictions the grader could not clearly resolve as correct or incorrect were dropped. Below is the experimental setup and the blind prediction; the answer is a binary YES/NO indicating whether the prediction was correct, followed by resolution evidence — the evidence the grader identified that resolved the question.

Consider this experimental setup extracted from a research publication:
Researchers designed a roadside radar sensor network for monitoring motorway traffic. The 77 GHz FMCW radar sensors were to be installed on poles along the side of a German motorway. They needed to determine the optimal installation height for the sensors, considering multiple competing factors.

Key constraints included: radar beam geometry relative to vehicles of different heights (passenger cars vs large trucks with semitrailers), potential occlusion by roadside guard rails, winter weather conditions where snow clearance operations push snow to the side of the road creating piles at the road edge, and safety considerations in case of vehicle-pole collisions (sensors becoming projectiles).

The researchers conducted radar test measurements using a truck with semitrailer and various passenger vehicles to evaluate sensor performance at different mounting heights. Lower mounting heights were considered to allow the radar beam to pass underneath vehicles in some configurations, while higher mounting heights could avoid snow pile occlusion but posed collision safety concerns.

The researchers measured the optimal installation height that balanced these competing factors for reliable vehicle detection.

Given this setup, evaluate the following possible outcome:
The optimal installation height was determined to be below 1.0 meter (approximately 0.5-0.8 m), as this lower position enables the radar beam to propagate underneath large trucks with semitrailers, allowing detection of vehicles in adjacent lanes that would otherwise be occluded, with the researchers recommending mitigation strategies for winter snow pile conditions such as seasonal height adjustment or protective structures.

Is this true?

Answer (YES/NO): NO